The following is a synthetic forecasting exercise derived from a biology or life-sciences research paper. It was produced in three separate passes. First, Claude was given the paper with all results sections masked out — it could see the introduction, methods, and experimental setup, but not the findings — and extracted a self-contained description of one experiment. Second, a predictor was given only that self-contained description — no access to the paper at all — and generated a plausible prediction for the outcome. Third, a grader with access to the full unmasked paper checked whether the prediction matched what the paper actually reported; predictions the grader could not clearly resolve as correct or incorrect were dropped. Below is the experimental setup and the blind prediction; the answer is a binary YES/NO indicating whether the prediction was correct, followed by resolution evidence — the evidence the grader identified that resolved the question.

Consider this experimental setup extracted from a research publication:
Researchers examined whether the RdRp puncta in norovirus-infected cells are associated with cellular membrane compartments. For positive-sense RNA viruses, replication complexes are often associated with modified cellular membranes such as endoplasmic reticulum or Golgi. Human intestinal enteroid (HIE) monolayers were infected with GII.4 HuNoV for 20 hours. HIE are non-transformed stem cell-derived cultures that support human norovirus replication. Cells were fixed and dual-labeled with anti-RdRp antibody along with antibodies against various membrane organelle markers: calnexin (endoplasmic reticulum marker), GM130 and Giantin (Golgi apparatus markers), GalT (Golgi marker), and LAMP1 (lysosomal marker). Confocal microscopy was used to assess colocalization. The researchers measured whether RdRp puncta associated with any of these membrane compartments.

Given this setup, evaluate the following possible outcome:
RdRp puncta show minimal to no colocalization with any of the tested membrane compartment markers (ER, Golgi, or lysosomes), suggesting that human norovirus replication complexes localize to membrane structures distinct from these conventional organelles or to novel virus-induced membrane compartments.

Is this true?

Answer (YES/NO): NO